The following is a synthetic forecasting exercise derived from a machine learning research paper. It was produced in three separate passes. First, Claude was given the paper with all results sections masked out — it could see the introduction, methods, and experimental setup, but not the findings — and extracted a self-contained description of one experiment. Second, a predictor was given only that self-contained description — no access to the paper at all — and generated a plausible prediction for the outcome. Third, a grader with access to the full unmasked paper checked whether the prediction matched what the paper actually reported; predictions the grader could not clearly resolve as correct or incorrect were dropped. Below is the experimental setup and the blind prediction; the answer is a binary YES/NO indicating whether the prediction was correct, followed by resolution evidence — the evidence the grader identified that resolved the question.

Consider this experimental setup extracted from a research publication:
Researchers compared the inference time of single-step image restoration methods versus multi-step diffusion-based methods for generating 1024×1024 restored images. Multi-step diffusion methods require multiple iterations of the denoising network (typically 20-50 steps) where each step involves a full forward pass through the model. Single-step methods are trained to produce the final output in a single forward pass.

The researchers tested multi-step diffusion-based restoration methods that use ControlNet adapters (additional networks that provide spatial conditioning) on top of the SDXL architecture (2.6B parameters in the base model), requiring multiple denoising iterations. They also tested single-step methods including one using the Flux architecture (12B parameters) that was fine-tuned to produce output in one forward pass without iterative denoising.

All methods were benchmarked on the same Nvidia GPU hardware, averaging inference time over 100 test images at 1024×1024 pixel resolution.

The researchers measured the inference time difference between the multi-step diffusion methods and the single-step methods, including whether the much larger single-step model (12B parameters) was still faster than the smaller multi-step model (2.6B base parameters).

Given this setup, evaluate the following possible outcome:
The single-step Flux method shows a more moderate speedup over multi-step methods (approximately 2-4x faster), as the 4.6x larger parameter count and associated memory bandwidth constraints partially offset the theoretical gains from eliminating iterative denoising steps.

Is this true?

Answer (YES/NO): NO